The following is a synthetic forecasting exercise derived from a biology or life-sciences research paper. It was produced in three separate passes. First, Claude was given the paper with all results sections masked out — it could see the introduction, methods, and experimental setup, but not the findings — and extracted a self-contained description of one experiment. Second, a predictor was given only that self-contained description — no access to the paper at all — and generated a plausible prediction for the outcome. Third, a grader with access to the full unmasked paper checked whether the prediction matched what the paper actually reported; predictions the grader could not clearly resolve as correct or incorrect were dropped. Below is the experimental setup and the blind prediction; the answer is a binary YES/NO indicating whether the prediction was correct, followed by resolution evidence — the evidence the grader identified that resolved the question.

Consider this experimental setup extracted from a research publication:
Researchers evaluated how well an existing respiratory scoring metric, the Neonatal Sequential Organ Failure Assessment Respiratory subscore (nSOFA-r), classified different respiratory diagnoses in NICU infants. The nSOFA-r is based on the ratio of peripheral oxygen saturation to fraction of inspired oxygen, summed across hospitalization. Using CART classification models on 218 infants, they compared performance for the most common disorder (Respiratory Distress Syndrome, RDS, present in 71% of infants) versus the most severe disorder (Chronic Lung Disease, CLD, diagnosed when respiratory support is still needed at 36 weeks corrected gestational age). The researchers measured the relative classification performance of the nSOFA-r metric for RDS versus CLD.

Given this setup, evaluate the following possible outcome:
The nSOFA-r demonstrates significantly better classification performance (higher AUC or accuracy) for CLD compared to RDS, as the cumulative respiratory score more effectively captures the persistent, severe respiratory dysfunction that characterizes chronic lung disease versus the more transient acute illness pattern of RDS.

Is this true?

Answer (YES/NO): NO